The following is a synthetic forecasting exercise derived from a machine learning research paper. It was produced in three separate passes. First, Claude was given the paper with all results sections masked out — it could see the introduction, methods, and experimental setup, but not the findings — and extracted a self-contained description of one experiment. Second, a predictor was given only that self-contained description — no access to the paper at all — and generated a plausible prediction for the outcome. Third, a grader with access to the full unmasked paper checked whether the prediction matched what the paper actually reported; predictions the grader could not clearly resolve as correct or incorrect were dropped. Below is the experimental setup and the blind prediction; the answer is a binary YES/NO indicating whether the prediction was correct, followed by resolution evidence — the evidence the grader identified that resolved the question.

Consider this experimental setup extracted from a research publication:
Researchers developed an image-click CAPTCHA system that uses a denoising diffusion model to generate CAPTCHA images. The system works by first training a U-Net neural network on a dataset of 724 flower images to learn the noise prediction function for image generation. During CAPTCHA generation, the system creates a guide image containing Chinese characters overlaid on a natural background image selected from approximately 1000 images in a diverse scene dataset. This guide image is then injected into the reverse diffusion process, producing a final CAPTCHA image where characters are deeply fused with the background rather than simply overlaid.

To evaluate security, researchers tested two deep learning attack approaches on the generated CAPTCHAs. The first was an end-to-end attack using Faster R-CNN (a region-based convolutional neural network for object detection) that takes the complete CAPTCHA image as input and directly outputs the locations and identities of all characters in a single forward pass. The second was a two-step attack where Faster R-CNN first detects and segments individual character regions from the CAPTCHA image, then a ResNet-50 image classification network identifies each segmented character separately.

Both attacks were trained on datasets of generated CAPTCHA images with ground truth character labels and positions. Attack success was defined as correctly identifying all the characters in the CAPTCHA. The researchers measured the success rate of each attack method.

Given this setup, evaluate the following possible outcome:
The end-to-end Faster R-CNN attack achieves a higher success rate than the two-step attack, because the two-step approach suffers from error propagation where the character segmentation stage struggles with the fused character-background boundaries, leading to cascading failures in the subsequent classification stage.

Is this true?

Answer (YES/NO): NO